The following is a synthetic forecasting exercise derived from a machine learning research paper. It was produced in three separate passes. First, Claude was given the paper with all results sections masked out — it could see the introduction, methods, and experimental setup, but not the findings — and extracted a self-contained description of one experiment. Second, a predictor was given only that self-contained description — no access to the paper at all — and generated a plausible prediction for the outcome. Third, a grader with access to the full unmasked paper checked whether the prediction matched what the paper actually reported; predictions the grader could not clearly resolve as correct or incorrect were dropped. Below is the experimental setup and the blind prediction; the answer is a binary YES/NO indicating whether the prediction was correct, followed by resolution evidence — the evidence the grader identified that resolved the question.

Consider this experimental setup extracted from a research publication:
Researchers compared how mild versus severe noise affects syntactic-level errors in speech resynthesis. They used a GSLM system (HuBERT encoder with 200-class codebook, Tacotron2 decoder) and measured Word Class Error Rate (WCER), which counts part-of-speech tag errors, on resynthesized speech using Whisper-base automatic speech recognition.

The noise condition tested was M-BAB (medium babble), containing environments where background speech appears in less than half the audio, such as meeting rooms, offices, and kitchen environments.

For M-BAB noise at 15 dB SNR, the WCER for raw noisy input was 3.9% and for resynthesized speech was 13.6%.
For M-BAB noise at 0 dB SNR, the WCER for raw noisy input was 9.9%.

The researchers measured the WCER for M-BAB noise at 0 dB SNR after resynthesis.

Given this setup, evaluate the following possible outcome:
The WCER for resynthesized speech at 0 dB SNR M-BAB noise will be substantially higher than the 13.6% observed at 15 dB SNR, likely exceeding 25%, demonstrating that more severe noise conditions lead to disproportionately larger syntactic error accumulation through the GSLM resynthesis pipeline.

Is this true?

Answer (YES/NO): YES